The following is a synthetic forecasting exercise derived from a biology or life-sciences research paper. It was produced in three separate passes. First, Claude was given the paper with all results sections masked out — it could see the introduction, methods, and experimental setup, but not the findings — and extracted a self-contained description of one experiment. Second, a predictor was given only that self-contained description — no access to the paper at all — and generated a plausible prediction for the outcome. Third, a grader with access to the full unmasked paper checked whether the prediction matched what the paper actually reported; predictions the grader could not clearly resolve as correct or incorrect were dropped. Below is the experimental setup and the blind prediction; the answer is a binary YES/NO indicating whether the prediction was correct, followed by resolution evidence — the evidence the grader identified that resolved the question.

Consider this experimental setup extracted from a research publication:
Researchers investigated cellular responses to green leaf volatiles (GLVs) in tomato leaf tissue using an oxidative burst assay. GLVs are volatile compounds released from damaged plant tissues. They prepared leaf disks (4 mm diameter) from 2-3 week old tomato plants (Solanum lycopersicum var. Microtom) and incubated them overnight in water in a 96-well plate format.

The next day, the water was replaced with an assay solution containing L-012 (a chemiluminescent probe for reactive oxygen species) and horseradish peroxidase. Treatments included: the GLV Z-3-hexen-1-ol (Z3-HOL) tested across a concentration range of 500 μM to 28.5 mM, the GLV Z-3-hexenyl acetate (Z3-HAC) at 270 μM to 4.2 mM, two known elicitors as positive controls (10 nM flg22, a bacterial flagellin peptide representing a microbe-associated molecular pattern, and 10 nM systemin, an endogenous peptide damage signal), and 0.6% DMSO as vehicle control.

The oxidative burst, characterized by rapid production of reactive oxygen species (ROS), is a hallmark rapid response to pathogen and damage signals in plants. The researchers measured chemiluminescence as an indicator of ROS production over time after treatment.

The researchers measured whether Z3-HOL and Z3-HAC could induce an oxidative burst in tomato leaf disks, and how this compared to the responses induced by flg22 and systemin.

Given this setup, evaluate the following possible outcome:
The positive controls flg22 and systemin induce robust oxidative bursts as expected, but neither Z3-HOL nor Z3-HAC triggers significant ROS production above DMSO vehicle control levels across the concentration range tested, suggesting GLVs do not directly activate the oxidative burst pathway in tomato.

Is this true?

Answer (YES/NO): NO